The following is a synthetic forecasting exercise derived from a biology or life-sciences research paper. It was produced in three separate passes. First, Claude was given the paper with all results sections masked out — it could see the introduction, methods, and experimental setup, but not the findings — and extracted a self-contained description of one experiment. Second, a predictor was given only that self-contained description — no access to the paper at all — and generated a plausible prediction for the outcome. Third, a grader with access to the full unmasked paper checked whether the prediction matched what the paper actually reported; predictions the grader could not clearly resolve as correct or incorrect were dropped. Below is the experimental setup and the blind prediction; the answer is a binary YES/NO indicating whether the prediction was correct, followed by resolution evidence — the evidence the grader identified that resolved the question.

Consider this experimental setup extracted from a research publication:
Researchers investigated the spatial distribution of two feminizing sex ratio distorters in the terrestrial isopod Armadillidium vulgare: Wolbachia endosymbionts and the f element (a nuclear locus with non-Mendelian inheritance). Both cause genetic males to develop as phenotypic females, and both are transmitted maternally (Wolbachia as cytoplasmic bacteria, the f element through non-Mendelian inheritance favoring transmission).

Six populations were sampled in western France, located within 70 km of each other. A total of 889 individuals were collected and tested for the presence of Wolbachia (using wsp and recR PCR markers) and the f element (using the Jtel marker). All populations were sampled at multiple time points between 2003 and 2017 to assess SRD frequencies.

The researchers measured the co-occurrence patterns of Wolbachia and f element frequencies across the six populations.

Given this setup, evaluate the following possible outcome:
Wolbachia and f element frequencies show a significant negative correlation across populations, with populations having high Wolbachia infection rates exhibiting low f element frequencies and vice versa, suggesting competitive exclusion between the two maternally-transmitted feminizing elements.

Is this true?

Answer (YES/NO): YES